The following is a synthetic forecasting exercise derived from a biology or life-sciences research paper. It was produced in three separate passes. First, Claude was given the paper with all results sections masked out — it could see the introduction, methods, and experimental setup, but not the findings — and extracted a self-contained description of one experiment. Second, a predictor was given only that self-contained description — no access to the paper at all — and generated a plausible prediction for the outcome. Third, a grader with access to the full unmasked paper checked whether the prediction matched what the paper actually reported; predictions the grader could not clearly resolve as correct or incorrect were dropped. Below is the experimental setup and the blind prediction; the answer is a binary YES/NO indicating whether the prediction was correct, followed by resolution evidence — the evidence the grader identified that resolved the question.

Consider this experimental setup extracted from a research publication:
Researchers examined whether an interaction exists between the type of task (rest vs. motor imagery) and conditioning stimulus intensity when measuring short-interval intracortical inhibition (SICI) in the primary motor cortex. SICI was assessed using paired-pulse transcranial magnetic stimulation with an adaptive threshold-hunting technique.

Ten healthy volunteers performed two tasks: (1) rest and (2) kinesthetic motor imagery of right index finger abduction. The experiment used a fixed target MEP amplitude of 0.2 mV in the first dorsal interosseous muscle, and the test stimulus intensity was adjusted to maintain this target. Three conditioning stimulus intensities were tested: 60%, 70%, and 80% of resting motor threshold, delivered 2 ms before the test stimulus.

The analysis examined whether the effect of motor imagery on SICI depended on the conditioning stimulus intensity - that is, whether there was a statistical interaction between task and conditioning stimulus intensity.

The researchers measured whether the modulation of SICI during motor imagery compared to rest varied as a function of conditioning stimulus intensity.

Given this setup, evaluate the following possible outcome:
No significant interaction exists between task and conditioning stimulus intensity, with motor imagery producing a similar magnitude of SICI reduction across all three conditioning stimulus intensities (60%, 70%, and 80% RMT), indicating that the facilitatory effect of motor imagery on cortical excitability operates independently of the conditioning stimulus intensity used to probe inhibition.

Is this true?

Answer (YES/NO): NO